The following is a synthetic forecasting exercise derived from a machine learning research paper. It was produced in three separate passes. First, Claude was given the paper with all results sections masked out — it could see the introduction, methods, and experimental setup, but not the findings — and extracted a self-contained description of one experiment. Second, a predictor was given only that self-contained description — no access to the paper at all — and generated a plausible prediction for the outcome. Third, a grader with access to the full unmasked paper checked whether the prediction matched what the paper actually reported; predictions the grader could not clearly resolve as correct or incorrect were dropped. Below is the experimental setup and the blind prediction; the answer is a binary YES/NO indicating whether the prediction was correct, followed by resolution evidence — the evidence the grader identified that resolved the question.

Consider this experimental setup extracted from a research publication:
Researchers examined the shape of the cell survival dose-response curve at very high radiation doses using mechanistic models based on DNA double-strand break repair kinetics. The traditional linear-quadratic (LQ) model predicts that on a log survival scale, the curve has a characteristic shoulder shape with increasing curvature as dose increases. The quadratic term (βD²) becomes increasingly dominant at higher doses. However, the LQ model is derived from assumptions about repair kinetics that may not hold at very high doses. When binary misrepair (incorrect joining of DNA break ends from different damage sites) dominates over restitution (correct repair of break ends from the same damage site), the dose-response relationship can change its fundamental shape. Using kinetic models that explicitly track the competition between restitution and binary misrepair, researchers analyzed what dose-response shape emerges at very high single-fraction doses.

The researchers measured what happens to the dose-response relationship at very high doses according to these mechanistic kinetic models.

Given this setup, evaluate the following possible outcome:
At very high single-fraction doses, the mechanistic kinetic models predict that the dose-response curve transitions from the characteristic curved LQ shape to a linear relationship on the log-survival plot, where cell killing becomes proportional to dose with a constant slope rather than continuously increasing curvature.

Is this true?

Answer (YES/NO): YES